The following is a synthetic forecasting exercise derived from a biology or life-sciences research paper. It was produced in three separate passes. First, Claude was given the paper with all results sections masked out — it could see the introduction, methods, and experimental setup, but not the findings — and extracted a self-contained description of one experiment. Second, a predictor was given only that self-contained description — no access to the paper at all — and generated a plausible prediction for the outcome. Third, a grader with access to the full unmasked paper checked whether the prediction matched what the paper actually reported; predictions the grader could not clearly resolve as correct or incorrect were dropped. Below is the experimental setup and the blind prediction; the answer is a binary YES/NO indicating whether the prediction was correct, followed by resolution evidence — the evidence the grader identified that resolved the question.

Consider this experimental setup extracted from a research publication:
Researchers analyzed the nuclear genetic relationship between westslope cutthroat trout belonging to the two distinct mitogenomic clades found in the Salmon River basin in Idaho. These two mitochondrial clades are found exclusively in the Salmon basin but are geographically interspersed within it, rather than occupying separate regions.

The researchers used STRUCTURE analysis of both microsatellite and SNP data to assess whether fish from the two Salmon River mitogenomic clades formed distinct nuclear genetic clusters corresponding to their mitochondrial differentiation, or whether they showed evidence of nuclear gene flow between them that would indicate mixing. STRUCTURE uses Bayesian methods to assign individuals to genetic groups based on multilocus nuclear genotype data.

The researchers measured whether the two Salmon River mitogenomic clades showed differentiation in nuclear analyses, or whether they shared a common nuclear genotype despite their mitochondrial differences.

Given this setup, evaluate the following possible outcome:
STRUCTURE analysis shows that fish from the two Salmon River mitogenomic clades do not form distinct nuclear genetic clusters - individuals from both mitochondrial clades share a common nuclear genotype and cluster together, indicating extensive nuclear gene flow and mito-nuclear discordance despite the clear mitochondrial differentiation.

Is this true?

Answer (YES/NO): YES